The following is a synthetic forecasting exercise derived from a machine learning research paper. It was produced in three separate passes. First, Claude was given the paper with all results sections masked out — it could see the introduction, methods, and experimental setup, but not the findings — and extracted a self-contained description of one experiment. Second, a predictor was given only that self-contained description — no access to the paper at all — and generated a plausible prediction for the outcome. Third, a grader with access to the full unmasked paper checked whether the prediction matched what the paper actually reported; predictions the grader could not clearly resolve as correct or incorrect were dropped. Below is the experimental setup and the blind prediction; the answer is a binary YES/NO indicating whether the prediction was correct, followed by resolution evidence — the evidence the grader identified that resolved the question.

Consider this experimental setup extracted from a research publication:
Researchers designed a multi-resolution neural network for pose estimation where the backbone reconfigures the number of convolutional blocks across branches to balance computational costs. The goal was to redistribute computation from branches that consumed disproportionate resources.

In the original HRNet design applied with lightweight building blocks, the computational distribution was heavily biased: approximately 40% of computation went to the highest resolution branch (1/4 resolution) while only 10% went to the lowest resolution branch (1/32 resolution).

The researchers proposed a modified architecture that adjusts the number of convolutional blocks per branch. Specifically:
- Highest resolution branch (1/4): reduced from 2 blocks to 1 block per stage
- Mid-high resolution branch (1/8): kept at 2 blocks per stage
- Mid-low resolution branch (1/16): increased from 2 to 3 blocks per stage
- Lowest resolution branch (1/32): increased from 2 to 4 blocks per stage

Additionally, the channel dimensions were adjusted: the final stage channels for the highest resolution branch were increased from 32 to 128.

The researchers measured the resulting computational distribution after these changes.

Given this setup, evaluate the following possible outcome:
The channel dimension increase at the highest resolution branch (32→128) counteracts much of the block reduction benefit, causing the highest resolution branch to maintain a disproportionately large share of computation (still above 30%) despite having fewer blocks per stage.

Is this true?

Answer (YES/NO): NO